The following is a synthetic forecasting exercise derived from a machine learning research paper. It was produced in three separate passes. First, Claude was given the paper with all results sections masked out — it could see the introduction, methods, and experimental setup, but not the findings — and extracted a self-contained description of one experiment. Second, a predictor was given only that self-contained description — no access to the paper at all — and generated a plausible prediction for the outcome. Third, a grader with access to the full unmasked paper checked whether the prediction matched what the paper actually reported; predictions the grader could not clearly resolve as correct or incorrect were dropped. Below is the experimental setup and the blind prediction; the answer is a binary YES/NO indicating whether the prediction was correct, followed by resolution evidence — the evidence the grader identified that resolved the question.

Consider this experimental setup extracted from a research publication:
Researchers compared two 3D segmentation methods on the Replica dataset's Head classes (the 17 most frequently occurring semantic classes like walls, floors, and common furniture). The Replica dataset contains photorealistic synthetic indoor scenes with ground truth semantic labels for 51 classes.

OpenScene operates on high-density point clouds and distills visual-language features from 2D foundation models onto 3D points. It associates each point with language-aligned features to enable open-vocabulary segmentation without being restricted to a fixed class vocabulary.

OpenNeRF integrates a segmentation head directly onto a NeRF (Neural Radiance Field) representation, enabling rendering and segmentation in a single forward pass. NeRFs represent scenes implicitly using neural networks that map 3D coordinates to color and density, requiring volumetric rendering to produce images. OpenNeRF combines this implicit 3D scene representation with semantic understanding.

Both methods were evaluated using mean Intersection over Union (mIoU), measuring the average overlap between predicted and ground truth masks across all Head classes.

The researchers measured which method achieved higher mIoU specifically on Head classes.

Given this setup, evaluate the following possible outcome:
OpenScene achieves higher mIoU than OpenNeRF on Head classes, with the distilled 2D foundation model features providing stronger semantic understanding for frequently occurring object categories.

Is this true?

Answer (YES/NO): YES